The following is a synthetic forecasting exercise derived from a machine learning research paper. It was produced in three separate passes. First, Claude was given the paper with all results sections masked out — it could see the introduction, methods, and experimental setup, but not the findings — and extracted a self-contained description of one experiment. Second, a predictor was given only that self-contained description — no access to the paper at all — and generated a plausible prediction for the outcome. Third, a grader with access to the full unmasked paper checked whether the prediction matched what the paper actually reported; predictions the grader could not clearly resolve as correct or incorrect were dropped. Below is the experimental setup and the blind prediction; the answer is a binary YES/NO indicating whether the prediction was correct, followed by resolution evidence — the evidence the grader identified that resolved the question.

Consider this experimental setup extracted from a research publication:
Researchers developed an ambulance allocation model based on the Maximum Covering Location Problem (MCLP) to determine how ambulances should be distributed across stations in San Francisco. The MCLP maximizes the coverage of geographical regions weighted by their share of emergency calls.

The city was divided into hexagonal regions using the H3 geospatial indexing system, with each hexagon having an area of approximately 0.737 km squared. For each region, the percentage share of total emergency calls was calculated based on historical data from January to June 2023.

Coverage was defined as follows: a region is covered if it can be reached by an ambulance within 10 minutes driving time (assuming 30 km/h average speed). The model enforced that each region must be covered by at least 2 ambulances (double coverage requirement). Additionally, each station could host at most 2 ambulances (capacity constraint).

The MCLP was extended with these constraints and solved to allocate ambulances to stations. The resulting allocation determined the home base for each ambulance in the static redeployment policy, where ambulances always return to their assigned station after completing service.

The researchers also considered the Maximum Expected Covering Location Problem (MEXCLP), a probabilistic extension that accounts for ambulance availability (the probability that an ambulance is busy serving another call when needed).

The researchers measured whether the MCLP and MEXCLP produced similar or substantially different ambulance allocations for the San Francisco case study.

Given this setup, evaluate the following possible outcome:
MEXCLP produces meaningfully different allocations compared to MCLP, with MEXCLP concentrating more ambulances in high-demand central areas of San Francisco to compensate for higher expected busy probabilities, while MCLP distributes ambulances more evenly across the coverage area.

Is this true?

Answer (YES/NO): NO